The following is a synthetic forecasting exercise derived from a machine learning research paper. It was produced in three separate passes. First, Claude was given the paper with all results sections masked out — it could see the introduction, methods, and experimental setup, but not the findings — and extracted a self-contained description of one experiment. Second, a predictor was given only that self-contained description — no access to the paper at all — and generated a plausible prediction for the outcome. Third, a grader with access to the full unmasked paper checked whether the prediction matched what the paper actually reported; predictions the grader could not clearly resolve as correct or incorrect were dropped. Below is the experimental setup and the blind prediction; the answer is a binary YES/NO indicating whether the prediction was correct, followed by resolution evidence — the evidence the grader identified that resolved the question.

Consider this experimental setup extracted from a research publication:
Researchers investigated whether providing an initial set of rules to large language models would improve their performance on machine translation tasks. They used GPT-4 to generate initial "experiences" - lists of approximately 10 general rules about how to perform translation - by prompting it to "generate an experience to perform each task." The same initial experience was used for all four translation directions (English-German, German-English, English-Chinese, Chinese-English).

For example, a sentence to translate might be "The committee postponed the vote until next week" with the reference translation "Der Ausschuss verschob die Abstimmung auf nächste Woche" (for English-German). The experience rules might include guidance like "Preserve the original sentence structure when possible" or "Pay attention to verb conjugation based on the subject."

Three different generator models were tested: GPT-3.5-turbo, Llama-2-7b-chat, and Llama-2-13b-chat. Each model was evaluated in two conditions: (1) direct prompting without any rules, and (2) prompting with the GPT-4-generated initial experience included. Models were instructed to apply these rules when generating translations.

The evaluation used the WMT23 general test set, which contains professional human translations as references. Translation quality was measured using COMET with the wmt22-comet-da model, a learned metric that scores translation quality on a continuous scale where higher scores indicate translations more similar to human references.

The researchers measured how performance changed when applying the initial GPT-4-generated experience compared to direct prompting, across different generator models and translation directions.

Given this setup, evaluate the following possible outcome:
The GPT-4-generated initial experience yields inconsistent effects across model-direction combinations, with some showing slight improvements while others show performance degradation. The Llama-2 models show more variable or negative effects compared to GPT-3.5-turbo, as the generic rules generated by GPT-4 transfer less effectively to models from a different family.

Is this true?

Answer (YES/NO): NO